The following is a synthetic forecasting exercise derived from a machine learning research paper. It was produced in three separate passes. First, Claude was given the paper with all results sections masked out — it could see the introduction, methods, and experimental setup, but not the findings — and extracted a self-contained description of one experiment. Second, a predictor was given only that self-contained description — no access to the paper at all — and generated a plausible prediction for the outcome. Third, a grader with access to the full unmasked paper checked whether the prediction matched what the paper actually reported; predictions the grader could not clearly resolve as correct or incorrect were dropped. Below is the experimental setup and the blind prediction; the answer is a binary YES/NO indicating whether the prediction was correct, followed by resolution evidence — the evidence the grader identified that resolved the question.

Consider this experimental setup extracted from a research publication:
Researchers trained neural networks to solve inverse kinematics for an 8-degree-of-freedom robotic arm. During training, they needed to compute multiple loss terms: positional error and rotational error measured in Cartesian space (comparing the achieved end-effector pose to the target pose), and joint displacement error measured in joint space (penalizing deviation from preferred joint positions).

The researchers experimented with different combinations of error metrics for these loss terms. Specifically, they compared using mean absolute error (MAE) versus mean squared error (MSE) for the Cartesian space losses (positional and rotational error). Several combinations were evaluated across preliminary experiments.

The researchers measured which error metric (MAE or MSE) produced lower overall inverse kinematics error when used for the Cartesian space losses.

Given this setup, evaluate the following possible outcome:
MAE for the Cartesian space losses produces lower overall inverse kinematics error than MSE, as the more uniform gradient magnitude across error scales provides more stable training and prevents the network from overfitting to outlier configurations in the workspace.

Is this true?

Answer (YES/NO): YES